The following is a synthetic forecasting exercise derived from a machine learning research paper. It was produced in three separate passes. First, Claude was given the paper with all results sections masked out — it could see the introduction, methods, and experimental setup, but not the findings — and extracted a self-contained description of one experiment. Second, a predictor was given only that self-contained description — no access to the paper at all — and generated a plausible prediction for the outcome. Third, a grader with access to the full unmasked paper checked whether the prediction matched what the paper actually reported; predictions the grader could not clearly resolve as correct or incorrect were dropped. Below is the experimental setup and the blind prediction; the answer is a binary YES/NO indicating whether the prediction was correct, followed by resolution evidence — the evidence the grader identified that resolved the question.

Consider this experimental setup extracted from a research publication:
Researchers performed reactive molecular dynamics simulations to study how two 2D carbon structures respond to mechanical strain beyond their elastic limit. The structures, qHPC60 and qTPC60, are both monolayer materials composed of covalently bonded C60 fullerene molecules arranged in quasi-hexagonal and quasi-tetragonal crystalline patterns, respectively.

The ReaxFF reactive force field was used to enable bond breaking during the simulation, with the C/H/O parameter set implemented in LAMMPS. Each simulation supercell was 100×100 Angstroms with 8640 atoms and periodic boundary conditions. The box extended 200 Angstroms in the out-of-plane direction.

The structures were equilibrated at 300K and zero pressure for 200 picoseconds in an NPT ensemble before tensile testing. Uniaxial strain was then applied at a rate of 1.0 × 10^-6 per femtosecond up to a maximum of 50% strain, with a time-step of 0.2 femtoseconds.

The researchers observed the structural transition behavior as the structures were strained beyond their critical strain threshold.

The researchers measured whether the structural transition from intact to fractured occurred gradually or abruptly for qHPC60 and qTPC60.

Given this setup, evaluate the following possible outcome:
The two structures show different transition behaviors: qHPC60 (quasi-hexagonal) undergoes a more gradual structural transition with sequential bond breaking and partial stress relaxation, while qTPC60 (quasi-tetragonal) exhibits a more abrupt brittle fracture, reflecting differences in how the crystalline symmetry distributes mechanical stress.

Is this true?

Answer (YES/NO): NO